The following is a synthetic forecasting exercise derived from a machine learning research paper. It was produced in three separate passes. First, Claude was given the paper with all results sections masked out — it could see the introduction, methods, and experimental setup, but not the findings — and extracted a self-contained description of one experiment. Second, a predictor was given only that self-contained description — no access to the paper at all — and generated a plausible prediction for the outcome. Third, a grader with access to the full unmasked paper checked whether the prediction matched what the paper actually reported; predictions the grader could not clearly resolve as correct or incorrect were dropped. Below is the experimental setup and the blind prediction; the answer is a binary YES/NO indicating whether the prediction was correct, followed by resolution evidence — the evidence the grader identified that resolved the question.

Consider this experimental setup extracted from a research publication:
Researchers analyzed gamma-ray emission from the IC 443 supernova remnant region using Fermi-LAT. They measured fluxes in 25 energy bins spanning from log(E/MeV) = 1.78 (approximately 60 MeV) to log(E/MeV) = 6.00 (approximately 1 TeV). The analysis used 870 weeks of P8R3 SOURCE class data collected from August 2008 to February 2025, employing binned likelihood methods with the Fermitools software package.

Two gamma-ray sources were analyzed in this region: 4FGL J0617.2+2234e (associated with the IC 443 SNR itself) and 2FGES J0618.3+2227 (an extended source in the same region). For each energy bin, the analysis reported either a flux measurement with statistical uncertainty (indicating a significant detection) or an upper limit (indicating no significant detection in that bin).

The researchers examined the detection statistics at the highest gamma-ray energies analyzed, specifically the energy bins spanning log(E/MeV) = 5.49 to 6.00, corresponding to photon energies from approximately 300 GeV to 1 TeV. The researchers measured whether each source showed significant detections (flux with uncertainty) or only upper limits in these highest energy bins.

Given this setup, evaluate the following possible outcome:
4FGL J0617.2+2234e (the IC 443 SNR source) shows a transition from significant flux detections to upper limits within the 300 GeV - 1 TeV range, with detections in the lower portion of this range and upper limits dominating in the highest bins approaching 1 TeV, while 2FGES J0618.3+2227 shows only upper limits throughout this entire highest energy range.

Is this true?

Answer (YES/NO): YES